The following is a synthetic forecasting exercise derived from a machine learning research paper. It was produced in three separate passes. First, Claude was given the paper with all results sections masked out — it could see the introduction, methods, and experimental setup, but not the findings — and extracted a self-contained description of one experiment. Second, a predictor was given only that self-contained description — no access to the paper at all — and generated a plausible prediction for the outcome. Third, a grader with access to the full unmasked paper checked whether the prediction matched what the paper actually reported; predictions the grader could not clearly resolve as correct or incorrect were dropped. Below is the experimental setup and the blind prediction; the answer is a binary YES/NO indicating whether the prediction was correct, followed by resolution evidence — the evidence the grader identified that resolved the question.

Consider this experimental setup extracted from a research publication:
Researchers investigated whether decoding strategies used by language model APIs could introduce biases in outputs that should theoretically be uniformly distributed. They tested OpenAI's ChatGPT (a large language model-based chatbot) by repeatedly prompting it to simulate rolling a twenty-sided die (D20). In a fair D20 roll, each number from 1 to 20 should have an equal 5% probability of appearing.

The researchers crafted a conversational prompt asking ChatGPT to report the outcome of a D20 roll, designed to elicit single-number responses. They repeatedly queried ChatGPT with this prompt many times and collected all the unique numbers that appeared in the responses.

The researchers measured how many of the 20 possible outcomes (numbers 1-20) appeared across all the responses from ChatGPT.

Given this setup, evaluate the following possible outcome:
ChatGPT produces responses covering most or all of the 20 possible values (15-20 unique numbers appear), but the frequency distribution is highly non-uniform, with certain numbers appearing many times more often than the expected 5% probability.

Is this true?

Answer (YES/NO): NO